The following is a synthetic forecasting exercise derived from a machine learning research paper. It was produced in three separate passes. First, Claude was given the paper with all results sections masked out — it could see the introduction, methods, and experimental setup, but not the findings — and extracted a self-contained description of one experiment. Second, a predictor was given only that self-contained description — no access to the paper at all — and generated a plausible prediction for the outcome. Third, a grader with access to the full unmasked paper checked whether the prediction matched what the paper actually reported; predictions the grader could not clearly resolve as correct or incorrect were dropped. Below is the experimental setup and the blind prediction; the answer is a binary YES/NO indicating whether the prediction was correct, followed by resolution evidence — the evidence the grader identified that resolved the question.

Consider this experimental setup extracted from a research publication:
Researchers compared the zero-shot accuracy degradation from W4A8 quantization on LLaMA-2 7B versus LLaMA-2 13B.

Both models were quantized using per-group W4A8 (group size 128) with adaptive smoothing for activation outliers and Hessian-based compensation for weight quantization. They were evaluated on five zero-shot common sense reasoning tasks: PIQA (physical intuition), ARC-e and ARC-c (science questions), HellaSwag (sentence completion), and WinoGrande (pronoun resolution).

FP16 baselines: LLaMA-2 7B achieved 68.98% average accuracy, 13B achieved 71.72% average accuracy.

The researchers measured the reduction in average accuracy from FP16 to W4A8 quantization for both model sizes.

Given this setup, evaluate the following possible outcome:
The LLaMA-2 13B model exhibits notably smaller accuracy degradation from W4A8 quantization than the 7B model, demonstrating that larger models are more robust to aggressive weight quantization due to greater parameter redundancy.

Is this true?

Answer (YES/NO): YES